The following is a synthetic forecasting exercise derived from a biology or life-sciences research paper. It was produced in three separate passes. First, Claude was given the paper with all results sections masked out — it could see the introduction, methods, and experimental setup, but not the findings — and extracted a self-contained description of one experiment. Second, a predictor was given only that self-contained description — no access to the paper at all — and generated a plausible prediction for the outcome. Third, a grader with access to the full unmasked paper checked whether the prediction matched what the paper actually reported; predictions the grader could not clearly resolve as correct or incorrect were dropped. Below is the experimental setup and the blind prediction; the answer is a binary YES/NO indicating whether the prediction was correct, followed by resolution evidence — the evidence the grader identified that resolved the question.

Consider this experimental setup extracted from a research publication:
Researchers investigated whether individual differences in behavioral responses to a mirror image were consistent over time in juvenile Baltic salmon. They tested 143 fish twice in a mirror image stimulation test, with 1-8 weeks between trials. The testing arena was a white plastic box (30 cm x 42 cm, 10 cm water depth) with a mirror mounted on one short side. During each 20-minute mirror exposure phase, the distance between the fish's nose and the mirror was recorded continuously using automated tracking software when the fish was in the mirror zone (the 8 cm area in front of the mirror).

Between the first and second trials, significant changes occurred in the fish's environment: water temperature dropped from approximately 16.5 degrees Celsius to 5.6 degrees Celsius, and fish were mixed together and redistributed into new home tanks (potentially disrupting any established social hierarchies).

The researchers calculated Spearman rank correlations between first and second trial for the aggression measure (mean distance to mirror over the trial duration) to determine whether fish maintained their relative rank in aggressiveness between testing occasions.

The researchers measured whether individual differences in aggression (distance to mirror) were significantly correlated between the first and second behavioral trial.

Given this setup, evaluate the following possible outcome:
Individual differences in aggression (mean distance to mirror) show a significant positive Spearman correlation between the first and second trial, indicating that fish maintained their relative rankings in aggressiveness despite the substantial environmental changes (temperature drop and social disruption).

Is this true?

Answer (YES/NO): NO